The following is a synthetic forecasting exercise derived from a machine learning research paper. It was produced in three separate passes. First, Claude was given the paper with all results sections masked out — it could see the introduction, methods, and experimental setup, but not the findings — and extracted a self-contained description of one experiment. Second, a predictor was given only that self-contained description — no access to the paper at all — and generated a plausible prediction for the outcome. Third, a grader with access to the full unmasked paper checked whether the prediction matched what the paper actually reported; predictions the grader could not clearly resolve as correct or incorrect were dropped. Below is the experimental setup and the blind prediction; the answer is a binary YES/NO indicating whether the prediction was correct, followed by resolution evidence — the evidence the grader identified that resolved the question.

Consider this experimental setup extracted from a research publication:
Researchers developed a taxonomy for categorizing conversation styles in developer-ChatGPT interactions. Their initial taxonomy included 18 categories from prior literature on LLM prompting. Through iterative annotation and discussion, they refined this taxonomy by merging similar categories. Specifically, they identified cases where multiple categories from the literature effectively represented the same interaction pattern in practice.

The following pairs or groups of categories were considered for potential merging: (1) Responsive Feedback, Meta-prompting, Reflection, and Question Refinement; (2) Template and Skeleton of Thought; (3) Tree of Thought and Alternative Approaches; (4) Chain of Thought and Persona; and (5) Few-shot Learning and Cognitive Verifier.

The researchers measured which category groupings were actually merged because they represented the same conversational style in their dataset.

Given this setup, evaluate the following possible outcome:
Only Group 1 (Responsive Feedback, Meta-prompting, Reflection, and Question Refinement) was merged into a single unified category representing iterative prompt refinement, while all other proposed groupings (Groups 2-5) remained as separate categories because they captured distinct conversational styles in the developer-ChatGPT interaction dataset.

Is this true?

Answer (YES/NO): NO